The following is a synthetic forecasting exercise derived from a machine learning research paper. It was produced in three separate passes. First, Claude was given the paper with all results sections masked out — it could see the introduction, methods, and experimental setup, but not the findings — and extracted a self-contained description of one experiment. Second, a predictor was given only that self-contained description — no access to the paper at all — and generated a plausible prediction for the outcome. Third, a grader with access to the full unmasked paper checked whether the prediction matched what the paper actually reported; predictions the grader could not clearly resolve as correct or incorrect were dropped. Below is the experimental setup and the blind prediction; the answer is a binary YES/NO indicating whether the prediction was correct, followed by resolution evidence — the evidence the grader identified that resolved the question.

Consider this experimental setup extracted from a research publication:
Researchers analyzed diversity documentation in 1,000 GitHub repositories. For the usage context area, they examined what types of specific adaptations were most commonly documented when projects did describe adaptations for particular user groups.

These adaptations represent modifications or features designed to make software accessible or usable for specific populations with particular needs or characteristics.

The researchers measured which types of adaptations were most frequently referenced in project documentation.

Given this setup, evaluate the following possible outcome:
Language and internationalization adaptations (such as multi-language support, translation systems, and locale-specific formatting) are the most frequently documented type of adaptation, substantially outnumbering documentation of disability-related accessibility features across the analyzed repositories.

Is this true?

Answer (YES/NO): YES